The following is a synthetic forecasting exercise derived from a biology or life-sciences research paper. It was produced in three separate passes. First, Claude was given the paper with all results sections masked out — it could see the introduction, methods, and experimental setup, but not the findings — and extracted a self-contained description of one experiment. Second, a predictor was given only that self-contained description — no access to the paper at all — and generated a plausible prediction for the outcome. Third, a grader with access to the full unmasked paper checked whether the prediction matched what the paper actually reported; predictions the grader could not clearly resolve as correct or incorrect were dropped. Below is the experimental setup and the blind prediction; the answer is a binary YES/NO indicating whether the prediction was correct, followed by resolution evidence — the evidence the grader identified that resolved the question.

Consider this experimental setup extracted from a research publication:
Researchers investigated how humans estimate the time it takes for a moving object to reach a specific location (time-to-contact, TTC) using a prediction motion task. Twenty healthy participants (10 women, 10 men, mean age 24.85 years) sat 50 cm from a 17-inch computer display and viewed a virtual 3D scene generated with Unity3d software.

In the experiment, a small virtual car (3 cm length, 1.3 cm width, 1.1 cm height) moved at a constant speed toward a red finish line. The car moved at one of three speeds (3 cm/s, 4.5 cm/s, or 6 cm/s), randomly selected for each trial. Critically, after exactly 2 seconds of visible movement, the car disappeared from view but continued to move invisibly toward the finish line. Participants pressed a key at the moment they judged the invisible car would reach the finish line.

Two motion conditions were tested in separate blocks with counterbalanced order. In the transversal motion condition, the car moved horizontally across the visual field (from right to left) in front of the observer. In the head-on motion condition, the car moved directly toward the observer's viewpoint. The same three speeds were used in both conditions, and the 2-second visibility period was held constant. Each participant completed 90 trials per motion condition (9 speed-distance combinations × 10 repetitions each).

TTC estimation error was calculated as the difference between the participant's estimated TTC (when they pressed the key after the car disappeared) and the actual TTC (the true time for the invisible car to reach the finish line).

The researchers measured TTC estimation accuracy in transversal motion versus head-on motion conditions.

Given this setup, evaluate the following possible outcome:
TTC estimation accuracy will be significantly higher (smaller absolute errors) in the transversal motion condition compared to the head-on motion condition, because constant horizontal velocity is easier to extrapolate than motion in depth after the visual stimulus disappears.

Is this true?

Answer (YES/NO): NO